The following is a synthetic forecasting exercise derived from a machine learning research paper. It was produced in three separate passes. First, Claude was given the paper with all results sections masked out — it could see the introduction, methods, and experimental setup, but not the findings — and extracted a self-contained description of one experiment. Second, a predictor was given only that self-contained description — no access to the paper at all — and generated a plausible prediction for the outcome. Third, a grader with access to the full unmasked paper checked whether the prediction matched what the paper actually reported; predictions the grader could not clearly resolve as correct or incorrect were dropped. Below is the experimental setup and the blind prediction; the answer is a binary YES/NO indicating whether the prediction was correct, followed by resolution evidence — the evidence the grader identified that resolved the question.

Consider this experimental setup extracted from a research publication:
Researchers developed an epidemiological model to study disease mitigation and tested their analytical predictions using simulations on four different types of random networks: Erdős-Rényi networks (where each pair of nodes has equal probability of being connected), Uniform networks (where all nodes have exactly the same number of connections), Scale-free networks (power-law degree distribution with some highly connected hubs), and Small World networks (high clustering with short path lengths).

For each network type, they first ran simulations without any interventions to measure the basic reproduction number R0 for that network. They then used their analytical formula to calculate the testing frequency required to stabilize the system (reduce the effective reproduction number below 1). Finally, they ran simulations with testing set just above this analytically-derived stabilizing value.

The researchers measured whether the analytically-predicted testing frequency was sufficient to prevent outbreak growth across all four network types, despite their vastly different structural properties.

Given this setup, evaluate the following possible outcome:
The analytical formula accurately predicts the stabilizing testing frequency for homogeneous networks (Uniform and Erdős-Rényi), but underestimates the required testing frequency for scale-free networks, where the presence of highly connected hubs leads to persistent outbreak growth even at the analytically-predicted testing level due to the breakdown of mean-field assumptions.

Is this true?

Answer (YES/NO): NO